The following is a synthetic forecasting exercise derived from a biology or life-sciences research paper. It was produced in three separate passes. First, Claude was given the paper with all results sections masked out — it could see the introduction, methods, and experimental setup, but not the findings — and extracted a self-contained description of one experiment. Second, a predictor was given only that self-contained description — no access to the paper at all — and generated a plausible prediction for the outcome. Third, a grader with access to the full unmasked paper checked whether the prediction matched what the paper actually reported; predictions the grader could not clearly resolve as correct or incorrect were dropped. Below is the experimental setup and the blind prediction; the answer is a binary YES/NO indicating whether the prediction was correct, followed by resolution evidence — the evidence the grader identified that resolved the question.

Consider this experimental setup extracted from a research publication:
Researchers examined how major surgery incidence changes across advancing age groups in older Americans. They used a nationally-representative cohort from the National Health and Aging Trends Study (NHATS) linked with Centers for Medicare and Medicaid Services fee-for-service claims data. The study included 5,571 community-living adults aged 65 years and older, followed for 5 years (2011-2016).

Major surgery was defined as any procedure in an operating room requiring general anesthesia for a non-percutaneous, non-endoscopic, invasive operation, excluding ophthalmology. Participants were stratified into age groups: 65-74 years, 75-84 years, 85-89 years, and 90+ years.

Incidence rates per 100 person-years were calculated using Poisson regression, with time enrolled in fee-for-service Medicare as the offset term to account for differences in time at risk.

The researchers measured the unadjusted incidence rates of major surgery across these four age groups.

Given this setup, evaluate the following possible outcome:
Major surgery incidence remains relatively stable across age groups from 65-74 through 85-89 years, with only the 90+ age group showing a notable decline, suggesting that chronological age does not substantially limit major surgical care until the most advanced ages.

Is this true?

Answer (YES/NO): NO